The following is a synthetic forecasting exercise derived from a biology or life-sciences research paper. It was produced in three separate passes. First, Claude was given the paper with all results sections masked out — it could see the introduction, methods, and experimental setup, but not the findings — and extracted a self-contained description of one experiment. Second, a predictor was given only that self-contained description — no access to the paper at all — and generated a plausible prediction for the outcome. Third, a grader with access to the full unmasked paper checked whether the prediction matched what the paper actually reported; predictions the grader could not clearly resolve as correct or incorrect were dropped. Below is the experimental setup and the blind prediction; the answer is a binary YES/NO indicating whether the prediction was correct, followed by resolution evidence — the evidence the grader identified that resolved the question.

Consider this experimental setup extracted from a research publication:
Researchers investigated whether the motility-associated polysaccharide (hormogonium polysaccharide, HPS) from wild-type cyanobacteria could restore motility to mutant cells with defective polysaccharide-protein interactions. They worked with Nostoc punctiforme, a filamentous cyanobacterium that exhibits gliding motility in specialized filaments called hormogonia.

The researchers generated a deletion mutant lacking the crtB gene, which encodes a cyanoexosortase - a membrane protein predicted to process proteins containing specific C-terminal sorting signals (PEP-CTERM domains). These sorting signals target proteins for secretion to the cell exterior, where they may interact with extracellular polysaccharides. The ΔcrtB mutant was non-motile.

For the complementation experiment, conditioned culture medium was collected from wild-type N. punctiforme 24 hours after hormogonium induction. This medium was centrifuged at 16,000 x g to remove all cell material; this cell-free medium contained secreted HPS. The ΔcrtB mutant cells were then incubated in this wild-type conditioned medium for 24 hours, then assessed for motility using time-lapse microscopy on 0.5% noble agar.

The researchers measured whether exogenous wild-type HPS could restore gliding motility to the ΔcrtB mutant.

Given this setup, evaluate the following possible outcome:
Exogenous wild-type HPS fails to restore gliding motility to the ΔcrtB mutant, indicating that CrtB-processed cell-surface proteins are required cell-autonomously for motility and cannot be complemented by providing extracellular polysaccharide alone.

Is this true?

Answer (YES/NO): YES